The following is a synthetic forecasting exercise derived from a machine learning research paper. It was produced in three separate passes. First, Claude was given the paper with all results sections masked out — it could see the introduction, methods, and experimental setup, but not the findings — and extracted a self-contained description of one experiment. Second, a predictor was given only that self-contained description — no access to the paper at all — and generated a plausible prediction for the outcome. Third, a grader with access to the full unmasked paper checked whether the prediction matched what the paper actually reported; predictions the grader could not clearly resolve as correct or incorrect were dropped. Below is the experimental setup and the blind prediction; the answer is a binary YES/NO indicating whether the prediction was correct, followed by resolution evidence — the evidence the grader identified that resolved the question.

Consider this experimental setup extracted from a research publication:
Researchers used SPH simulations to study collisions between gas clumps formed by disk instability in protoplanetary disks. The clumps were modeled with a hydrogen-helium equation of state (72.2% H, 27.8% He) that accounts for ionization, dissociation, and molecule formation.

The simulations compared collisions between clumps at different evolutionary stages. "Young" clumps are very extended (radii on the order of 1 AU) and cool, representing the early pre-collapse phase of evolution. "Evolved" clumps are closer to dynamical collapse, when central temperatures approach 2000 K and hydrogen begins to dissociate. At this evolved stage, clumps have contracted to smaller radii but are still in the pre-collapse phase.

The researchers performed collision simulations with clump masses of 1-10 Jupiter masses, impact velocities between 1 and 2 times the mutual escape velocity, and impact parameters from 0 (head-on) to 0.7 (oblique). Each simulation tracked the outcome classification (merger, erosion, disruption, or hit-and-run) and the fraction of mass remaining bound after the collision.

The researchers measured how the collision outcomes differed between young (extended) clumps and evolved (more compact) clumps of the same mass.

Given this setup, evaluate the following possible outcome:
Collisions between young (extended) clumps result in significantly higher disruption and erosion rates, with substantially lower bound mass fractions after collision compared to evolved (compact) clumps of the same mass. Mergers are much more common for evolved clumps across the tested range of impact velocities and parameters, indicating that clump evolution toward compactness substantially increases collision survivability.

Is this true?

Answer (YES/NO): YES